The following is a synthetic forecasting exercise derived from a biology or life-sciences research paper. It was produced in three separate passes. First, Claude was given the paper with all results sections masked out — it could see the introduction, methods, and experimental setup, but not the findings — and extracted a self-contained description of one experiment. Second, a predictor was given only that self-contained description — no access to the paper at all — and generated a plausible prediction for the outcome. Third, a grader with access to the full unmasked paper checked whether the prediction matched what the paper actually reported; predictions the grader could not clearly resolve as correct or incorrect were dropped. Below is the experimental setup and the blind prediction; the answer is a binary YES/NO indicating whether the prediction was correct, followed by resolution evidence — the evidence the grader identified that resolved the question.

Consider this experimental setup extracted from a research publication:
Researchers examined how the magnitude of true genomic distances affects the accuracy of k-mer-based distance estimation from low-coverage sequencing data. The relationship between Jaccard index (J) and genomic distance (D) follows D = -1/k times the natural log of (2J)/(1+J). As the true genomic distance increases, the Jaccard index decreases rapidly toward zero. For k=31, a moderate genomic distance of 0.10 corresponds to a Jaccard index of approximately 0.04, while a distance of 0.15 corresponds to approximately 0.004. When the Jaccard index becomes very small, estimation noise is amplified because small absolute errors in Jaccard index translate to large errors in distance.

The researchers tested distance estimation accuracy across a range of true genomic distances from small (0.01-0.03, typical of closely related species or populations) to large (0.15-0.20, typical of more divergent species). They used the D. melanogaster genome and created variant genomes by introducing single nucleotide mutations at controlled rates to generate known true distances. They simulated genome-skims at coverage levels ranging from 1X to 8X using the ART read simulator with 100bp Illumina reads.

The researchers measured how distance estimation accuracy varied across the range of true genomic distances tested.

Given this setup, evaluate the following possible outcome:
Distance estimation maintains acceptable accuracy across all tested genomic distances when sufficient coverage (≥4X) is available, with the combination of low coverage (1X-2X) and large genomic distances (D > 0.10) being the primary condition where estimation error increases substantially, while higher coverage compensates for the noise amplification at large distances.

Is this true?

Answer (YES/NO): NO